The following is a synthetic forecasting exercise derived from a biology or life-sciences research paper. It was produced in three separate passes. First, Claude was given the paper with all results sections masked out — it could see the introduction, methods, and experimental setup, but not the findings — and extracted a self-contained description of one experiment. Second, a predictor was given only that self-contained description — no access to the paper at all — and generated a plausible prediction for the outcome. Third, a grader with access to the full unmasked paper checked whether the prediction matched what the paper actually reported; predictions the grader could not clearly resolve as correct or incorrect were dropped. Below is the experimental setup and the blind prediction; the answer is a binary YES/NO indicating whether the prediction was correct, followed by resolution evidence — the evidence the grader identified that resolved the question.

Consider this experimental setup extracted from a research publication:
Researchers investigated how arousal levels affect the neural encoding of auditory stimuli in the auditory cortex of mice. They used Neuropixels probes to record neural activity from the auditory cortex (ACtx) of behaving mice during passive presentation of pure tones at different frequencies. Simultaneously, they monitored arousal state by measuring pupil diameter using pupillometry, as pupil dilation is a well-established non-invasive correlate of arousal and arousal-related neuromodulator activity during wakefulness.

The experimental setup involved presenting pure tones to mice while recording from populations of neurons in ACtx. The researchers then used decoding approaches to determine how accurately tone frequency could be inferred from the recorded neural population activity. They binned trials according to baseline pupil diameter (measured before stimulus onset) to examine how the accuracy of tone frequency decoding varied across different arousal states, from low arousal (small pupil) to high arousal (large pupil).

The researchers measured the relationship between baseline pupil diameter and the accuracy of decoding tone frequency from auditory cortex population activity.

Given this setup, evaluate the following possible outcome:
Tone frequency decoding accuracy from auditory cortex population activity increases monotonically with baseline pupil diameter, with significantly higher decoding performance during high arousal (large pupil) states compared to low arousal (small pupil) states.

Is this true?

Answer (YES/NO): NO